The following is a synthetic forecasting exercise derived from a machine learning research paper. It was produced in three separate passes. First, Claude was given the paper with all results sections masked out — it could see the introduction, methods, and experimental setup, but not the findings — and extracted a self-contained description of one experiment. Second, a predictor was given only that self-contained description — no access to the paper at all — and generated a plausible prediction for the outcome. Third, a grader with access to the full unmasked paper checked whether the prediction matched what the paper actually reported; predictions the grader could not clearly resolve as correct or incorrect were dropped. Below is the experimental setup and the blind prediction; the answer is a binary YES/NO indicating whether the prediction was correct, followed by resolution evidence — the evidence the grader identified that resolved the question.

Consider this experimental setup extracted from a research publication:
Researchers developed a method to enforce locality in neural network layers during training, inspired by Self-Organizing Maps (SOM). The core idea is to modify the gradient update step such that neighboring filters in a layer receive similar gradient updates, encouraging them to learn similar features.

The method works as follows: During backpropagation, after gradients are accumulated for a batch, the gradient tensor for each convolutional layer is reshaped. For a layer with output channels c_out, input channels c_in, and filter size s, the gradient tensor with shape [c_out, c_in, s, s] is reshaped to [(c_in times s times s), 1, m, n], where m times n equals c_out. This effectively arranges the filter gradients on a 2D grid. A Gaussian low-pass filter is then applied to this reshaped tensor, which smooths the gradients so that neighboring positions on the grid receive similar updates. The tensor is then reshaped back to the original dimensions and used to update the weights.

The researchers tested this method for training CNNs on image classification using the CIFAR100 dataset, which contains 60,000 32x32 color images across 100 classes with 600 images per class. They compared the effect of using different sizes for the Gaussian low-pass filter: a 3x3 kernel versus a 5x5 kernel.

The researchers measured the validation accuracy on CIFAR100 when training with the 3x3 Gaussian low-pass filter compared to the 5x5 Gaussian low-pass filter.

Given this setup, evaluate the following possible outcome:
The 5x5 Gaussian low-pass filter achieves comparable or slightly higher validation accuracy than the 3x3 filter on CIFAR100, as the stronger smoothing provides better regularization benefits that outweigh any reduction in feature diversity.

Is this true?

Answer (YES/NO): NO